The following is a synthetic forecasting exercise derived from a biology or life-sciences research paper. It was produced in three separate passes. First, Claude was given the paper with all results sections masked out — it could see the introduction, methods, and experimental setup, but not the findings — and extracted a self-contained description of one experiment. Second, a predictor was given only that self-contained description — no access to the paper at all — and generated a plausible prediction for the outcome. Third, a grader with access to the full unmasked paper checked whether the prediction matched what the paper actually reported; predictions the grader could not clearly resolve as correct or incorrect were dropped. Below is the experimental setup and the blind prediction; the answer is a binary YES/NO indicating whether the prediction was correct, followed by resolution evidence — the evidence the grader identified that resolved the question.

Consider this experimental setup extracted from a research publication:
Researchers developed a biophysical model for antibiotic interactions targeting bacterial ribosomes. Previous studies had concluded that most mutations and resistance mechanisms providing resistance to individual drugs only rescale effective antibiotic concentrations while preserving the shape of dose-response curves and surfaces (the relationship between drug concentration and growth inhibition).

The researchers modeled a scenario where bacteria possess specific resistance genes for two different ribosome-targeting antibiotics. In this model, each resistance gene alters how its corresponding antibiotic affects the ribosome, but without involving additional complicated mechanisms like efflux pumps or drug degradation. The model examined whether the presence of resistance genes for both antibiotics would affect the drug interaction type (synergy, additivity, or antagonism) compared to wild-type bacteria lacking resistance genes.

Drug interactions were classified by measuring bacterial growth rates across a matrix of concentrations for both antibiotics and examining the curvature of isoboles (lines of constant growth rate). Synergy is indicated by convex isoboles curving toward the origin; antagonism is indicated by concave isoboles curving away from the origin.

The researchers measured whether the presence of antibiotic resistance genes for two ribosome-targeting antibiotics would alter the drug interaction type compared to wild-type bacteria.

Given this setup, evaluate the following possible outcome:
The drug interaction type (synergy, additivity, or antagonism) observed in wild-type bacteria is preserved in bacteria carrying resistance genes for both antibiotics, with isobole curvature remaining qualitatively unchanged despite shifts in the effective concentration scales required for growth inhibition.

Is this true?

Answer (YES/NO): NO